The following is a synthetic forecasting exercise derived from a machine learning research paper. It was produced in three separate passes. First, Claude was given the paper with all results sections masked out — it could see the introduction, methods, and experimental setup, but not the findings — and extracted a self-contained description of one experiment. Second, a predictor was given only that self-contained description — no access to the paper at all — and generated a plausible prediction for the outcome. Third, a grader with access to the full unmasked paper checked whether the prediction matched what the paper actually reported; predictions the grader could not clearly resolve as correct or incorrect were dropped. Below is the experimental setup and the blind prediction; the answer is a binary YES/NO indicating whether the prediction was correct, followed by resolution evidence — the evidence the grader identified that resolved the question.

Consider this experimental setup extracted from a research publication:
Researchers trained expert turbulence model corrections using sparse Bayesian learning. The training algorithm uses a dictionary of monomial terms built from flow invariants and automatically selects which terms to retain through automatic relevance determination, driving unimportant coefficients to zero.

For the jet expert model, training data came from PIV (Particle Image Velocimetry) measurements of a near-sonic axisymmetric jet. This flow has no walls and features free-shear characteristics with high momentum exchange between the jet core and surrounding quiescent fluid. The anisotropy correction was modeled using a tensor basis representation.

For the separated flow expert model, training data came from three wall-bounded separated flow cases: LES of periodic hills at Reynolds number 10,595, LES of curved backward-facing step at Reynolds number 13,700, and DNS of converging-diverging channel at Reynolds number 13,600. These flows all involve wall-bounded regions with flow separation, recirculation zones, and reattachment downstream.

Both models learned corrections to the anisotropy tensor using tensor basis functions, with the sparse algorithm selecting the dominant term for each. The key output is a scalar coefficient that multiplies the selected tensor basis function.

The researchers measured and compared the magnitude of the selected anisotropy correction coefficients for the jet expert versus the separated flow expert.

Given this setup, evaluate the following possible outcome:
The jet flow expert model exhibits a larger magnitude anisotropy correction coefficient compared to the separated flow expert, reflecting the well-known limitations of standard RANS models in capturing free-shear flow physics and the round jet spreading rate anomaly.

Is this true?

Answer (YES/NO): NO